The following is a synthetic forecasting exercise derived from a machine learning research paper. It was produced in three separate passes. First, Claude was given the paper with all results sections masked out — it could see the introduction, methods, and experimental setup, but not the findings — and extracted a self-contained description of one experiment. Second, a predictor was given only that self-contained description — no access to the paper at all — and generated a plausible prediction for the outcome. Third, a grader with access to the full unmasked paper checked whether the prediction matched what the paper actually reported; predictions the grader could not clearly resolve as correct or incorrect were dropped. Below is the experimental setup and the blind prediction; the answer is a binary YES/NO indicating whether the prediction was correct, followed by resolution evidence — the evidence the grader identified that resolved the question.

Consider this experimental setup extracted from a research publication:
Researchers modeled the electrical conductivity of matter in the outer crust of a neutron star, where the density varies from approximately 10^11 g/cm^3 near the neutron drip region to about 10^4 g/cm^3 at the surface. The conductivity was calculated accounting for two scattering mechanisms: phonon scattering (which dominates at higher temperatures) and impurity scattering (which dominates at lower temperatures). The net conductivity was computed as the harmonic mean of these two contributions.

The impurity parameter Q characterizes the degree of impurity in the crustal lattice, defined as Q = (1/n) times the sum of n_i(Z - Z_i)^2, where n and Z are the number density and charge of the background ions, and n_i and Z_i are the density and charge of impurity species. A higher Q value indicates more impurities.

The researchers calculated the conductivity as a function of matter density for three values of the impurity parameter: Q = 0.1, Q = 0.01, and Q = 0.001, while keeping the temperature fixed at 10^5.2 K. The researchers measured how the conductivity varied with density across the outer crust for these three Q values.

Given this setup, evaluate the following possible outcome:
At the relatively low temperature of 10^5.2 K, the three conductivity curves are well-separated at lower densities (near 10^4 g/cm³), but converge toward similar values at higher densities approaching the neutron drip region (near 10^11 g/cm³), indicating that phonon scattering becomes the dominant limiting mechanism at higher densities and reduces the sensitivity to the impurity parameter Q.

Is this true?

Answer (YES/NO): NO